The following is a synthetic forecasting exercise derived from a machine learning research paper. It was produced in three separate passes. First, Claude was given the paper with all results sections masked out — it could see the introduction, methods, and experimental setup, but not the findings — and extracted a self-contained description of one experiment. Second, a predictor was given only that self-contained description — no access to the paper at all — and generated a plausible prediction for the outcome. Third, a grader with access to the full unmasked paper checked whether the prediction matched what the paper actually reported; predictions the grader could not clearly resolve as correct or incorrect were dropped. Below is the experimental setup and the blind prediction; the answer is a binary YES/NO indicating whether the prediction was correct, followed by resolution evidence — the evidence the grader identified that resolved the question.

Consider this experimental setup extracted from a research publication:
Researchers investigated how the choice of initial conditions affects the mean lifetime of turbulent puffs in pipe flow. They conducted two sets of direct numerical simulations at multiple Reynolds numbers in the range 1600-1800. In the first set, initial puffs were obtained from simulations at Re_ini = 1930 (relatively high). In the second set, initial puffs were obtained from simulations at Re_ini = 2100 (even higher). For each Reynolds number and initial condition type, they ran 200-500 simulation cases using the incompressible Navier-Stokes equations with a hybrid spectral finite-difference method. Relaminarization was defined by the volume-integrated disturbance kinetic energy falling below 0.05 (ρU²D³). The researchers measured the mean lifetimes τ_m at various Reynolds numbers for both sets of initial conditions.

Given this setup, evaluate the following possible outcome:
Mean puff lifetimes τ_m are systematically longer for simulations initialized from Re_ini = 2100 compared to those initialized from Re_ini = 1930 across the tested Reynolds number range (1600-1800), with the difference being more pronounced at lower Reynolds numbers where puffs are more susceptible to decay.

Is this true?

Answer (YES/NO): NO